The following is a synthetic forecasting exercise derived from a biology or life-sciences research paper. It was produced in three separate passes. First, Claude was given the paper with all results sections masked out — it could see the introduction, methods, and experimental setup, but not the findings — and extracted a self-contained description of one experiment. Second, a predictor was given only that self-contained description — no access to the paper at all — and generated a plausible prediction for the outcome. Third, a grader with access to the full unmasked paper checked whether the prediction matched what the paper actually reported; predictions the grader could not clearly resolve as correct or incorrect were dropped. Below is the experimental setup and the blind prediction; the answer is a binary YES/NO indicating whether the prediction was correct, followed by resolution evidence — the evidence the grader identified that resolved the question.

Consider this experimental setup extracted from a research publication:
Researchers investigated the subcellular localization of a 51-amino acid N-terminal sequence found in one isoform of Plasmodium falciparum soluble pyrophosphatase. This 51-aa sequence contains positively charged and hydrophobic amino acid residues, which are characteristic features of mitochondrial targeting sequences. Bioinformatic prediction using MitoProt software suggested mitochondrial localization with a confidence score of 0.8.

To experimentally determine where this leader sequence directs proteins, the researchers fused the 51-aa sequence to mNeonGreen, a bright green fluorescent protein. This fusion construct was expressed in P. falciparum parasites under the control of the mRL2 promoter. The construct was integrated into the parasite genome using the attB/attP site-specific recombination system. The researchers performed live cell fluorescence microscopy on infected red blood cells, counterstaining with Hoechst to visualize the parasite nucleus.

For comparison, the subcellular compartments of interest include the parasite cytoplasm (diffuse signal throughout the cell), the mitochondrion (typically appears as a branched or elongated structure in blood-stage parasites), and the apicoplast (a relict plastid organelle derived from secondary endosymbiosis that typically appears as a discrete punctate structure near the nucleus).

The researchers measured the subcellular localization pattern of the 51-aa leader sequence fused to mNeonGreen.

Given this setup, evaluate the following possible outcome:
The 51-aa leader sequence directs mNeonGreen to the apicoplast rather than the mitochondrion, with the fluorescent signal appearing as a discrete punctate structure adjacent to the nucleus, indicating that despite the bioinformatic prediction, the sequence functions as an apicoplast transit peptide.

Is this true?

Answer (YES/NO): NO